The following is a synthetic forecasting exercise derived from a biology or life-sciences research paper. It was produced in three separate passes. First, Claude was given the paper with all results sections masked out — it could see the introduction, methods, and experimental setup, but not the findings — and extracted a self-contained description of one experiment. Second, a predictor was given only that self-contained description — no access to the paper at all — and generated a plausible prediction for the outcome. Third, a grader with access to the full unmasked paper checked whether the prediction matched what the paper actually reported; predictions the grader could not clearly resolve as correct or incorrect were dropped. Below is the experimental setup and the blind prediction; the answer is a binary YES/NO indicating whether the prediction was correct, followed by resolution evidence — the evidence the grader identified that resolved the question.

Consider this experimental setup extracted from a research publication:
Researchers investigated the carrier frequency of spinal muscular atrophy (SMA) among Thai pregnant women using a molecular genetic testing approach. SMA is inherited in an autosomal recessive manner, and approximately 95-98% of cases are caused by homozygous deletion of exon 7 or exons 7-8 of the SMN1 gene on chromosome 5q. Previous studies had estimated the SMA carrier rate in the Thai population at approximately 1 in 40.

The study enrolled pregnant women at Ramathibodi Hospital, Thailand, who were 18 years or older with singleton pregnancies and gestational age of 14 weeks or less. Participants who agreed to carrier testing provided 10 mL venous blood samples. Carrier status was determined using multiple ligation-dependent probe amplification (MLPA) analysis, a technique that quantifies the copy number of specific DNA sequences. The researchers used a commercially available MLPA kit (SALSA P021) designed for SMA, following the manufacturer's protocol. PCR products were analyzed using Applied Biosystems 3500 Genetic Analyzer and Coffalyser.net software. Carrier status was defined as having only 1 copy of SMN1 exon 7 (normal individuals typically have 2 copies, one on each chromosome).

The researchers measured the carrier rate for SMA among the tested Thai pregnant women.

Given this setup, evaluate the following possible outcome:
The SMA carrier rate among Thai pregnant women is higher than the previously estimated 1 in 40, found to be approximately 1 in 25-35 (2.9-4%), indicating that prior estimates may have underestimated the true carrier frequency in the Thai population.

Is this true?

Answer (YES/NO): NO